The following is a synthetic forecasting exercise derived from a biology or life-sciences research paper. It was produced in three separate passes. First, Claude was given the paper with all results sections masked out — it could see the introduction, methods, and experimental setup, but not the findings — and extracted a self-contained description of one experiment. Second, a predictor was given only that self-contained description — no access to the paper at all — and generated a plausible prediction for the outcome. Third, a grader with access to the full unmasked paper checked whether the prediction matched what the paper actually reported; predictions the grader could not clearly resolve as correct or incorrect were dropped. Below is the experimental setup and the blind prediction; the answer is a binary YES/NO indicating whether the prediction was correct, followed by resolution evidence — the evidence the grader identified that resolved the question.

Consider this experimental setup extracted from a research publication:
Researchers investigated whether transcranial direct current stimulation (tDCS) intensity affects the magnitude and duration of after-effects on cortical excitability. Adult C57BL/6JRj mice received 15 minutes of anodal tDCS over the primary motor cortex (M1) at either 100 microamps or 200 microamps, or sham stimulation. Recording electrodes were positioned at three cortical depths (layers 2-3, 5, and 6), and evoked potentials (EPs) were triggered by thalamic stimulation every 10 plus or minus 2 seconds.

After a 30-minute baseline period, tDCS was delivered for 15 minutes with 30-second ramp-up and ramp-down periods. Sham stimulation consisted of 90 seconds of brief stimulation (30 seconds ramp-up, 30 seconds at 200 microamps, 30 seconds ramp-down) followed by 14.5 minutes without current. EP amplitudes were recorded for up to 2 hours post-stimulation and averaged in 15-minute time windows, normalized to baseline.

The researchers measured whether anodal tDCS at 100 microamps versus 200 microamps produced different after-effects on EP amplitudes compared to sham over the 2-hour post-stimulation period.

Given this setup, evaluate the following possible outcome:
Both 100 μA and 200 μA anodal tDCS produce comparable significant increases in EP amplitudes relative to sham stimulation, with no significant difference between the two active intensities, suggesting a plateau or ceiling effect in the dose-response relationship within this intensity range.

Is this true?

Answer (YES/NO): NO